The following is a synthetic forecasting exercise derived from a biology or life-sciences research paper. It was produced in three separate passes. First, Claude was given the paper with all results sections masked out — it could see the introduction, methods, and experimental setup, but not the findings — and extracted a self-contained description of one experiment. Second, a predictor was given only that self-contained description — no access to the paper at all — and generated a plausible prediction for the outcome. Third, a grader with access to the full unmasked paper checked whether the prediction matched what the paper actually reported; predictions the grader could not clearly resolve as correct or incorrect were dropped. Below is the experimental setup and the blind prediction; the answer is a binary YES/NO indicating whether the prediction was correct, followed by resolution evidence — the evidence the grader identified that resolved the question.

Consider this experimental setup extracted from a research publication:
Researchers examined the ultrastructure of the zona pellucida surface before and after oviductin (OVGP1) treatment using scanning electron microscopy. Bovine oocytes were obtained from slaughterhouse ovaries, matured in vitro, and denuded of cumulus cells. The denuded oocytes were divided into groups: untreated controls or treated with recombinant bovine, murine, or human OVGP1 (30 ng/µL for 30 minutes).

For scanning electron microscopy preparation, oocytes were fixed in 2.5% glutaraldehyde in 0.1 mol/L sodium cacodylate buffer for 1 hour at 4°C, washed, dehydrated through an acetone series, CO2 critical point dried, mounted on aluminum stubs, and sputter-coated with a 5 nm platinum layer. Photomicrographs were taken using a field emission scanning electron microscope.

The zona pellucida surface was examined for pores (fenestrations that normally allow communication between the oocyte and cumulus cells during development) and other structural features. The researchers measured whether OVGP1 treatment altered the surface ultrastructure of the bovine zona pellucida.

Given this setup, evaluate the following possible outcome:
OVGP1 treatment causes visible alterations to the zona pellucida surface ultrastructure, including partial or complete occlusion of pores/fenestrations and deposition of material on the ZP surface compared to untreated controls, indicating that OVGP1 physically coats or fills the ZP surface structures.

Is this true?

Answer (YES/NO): YES